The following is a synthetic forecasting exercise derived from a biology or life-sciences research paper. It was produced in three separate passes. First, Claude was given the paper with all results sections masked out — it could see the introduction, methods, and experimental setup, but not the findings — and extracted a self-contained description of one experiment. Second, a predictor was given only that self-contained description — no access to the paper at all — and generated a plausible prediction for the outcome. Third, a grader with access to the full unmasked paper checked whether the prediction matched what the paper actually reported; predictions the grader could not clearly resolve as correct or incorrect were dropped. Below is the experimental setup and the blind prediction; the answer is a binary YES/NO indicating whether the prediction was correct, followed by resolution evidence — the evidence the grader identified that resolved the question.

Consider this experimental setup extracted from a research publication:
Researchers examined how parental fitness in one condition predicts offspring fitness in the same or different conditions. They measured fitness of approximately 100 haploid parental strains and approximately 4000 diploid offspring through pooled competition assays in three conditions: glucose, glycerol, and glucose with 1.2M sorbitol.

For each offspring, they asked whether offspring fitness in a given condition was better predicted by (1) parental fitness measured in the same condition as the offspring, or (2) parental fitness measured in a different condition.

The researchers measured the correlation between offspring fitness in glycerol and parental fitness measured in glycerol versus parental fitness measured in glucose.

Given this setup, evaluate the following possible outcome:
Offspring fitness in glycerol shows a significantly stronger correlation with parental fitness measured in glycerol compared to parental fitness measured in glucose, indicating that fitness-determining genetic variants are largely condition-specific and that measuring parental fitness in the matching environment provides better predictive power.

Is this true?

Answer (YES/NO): NO